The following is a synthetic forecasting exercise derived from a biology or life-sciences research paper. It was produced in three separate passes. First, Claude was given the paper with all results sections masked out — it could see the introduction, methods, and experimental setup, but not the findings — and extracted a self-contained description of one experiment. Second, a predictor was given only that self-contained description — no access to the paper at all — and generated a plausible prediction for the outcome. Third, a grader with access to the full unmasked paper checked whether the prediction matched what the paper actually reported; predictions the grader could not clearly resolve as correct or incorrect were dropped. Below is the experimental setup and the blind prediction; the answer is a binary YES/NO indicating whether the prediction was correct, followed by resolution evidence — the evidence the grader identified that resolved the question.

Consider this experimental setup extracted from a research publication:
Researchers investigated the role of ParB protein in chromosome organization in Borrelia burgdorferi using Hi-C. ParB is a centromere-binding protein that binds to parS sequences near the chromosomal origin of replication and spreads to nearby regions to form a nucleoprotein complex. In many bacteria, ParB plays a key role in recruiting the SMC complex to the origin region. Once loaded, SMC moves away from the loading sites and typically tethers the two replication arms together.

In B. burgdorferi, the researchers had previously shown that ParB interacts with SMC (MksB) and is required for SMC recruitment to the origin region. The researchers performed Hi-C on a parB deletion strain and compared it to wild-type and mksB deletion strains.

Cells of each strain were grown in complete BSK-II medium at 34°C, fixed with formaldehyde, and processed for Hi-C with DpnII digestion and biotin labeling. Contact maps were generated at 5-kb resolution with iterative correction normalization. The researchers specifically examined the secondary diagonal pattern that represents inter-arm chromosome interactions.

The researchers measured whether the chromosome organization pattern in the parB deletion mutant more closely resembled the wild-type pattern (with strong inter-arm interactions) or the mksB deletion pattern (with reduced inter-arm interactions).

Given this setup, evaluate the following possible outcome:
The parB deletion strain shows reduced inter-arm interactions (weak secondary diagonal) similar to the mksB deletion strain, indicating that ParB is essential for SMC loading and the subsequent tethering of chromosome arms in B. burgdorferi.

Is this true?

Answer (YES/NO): NO